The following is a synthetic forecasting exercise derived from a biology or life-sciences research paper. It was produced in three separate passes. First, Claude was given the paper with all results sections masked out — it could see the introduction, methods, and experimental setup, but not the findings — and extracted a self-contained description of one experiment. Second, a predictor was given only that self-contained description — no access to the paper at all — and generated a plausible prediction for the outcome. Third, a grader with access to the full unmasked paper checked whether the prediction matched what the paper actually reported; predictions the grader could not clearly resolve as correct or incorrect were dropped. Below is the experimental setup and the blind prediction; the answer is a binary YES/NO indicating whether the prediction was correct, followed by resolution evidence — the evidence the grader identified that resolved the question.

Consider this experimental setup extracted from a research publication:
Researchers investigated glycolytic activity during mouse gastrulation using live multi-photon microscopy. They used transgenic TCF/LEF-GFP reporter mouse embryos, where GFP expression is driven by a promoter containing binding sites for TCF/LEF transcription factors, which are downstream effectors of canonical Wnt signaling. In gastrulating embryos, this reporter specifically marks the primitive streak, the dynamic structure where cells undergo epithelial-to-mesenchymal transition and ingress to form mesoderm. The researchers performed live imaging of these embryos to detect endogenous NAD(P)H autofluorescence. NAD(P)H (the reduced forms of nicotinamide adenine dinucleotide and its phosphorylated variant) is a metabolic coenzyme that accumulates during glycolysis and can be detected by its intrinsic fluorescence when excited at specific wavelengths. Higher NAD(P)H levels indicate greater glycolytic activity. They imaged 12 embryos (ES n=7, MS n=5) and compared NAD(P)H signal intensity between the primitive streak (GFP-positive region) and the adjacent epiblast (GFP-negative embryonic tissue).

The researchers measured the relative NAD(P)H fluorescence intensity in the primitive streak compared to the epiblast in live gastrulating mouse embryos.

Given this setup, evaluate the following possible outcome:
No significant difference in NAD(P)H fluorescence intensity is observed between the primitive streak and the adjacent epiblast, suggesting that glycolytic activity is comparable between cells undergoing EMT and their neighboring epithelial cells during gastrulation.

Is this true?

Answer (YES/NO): NO